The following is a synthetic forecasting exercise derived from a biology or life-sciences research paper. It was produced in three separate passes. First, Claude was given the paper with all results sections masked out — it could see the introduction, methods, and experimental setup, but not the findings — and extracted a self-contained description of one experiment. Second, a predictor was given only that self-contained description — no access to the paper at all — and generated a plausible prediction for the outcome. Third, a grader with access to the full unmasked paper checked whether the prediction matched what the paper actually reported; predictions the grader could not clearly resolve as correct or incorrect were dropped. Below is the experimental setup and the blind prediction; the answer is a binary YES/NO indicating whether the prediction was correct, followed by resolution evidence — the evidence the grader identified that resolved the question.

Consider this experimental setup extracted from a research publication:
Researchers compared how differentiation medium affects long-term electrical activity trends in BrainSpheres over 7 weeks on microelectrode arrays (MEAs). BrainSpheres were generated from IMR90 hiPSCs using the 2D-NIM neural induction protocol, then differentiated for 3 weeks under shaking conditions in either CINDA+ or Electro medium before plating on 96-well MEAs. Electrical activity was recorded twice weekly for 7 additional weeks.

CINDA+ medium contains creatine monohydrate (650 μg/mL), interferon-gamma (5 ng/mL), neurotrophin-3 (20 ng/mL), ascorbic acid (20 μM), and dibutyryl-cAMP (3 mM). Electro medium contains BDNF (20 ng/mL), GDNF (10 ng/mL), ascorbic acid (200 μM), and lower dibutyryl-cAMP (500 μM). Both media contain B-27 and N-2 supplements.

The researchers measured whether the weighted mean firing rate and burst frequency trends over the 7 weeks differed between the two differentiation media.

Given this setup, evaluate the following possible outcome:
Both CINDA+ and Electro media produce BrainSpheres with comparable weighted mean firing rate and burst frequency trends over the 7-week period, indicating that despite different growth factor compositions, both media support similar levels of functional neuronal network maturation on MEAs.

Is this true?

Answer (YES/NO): NO